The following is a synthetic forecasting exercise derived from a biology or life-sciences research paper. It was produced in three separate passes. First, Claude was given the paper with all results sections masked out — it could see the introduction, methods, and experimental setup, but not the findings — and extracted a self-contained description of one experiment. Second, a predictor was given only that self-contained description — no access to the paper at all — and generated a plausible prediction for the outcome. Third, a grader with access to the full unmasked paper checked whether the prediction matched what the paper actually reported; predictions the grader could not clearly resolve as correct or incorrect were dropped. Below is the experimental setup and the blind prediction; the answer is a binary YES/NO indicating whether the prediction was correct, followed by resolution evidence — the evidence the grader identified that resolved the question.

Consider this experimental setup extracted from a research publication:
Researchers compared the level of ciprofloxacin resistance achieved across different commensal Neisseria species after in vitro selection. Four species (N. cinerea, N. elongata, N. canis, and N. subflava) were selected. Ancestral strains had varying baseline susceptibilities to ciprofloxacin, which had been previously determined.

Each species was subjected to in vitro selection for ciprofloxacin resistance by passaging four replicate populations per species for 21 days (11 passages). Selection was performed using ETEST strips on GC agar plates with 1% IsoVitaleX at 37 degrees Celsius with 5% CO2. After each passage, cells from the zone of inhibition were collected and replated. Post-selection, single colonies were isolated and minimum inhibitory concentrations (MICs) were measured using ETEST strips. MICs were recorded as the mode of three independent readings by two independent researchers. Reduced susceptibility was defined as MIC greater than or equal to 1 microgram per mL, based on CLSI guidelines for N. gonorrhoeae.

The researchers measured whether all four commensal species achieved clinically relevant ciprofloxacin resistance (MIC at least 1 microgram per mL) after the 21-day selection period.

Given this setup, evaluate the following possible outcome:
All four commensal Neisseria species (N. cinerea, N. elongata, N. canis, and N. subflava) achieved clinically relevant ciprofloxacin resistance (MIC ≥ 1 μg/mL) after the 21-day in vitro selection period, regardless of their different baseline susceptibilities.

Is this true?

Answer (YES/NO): NO